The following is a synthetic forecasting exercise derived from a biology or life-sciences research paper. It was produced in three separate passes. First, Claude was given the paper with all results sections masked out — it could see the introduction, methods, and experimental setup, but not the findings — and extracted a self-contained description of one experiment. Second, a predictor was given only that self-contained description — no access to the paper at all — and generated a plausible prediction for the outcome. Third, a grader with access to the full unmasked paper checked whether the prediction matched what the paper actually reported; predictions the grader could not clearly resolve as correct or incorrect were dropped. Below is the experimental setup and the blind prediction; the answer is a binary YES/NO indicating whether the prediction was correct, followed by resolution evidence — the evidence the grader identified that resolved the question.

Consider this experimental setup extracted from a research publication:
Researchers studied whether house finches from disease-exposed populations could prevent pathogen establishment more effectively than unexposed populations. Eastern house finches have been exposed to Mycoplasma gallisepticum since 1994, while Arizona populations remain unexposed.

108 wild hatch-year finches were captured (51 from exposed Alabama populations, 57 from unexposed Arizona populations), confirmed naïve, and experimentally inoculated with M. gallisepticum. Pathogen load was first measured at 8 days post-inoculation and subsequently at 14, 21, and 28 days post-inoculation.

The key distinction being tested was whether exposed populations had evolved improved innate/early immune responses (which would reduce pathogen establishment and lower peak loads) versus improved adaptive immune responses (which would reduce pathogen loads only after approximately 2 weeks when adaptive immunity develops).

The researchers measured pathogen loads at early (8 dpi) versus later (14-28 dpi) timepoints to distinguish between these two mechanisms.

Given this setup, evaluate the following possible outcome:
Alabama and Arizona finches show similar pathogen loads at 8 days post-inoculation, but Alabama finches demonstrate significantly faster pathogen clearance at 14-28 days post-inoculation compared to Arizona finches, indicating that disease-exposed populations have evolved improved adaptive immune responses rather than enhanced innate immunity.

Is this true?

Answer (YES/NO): YES